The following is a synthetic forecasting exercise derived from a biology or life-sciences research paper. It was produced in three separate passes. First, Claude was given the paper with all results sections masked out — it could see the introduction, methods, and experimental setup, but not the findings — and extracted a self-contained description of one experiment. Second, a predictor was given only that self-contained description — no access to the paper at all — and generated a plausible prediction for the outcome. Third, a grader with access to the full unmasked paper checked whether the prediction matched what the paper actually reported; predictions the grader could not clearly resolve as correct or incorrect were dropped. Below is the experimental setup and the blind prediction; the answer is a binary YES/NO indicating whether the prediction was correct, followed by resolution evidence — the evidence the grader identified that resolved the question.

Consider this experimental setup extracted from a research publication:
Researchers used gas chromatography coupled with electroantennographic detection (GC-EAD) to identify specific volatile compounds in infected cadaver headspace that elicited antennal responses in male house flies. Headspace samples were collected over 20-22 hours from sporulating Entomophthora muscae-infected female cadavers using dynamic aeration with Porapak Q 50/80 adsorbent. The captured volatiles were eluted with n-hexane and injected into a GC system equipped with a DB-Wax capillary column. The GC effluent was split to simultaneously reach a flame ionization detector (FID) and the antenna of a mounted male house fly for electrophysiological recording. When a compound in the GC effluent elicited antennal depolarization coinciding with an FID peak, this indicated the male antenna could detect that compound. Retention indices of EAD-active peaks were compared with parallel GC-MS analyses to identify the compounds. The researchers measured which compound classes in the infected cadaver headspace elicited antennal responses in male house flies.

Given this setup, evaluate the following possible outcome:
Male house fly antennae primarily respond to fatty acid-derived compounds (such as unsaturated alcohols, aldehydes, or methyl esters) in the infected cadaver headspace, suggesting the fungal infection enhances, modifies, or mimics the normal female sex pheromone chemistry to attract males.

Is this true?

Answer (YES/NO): NO